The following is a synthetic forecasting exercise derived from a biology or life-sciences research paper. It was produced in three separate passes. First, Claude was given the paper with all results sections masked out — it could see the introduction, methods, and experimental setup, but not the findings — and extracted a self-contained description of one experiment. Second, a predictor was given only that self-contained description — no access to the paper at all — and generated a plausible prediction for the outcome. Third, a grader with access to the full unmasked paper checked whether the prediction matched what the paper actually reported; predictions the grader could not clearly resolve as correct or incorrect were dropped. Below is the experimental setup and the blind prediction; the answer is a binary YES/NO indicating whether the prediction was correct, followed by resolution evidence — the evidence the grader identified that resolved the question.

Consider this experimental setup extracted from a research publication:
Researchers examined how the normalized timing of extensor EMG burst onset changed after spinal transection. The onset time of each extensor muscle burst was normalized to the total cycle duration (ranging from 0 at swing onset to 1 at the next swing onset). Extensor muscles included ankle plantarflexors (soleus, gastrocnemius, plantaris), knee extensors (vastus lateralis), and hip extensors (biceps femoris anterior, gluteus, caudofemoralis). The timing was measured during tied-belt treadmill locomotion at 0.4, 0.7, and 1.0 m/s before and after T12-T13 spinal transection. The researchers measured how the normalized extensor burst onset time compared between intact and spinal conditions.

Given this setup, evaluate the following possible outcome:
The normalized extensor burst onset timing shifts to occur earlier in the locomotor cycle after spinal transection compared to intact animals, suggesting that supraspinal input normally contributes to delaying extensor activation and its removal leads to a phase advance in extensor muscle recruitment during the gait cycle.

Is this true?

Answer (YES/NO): NO